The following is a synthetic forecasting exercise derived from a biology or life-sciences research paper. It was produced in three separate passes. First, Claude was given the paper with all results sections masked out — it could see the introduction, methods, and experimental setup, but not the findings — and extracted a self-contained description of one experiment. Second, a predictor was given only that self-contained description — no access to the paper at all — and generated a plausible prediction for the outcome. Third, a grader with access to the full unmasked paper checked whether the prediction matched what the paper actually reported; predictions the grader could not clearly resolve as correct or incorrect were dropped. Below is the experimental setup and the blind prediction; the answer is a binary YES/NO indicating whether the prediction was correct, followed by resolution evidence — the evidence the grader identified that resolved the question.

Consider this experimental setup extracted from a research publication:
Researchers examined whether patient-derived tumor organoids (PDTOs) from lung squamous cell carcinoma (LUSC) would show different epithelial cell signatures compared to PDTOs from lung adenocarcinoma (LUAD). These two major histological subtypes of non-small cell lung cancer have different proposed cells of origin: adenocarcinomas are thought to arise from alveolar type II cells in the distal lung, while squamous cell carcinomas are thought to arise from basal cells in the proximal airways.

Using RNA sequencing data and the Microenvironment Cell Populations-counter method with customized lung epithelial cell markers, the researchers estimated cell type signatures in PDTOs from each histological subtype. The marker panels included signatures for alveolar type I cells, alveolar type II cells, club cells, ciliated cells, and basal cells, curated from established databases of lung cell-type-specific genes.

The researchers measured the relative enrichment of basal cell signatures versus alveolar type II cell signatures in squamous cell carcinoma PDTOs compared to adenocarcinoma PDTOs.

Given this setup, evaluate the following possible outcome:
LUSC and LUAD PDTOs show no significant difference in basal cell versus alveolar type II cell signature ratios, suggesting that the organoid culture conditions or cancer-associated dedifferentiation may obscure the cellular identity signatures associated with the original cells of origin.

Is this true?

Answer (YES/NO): NO